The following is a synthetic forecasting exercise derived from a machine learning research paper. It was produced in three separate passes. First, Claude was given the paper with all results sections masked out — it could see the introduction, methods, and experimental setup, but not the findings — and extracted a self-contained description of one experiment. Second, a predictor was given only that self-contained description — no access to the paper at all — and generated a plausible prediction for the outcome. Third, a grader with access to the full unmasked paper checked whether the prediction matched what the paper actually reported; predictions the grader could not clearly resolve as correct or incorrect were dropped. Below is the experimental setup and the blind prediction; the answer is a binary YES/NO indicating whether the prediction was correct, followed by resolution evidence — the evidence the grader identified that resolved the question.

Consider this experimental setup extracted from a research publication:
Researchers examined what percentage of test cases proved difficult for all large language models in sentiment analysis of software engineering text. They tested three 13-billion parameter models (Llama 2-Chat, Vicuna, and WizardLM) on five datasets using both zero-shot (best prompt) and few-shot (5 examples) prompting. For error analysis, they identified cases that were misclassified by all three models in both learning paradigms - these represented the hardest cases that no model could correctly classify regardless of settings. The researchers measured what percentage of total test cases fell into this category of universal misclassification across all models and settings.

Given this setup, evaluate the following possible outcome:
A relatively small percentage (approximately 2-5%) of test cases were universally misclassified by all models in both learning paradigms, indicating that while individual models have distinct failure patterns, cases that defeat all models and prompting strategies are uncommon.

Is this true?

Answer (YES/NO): NO